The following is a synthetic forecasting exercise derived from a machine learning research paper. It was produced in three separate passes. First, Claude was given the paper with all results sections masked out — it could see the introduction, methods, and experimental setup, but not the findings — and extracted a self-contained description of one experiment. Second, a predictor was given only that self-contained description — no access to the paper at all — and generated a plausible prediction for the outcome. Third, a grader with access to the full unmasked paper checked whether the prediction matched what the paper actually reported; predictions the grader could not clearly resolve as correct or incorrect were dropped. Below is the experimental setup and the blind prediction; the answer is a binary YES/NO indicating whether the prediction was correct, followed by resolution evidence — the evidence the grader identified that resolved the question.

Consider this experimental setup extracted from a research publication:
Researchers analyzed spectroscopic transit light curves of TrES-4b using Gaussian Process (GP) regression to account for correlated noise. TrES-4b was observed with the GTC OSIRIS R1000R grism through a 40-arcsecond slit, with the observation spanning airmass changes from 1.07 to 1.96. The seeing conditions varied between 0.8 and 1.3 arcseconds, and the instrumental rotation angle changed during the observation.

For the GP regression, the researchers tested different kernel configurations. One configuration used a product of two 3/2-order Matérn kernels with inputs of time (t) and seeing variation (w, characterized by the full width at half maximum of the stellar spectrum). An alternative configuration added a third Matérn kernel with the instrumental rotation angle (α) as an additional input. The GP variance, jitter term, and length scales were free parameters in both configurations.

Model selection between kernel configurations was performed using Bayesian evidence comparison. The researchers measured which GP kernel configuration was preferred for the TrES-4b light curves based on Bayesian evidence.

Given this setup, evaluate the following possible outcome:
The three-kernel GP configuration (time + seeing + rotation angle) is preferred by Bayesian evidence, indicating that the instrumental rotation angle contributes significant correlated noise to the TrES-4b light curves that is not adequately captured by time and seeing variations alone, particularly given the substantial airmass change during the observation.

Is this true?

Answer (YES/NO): YES